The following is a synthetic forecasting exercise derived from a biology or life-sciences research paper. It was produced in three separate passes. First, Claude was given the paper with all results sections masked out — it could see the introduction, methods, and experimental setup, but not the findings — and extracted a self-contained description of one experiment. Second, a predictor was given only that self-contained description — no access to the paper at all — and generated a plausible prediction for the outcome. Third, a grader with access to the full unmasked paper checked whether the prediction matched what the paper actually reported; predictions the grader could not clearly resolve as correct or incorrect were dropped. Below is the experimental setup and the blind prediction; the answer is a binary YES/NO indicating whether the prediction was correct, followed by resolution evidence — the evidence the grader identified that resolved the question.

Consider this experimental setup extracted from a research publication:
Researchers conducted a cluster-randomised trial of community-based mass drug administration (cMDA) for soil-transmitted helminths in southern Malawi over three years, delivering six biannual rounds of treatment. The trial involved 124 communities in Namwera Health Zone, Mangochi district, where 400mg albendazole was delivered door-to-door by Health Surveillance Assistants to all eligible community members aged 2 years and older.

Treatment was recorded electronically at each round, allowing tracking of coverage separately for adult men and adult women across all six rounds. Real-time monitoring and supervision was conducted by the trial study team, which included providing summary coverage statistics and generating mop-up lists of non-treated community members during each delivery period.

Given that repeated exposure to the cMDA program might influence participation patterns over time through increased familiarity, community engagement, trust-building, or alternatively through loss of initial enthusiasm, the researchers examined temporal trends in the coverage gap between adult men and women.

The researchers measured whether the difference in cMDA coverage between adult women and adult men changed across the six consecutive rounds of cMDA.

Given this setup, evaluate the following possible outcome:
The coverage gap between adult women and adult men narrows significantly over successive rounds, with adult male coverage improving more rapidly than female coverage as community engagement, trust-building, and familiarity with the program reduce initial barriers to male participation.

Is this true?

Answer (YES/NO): NO